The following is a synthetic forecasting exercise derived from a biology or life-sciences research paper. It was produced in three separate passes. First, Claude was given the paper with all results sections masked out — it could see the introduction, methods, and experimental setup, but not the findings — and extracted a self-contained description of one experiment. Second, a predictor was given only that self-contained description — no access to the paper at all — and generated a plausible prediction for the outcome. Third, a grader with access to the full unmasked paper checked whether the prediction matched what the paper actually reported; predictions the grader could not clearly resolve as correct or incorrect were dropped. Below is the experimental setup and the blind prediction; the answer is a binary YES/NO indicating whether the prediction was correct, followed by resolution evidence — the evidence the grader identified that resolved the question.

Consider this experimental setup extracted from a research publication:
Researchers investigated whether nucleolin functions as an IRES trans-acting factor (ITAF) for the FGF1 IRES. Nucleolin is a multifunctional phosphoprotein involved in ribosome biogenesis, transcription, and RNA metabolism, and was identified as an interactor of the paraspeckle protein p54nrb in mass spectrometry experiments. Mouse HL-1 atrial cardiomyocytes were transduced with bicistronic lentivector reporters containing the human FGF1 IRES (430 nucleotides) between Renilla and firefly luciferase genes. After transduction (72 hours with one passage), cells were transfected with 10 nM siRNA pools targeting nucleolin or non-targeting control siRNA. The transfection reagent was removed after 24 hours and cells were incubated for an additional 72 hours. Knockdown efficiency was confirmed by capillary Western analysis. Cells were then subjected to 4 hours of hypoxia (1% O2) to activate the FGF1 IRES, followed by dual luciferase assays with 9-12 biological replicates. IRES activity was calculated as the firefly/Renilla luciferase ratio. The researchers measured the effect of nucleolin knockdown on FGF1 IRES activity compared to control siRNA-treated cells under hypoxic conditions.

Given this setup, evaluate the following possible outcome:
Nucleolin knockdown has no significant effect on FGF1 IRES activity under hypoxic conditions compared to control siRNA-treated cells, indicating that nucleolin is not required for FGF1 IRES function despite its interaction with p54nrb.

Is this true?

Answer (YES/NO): NO